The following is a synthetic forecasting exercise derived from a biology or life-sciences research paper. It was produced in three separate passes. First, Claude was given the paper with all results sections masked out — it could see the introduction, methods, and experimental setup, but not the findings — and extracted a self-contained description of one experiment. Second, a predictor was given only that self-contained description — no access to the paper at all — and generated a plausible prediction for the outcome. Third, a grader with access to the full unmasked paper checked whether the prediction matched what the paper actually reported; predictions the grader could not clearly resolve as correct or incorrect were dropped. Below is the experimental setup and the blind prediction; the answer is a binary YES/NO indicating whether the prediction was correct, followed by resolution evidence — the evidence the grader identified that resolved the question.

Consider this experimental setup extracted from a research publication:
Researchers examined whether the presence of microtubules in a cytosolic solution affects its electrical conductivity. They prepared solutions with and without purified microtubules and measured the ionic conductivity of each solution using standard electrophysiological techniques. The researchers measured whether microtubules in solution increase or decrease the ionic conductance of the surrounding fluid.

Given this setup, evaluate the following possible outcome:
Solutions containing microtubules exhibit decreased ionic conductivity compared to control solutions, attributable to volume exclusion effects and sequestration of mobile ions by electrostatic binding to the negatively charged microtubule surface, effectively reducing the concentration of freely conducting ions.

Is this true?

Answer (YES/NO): NO